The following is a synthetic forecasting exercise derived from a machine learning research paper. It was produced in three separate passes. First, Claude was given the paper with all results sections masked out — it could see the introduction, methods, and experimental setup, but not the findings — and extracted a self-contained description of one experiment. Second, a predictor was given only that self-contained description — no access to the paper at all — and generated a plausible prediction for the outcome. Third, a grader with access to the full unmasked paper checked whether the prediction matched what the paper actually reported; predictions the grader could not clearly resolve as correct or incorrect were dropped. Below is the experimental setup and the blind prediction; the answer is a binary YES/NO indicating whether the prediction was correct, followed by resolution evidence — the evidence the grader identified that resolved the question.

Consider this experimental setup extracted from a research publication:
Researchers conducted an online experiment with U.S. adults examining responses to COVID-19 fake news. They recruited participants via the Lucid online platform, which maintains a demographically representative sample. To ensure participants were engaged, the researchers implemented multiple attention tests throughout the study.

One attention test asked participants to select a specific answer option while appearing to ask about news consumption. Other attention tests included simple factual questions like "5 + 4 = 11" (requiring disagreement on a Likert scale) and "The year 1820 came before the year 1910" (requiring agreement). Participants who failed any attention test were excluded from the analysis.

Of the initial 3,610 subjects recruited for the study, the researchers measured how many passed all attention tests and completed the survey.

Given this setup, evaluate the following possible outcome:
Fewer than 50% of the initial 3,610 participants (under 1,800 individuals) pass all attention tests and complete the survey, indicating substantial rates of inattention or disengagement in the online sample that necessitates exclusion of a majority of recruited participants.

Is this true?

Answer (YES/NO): YES